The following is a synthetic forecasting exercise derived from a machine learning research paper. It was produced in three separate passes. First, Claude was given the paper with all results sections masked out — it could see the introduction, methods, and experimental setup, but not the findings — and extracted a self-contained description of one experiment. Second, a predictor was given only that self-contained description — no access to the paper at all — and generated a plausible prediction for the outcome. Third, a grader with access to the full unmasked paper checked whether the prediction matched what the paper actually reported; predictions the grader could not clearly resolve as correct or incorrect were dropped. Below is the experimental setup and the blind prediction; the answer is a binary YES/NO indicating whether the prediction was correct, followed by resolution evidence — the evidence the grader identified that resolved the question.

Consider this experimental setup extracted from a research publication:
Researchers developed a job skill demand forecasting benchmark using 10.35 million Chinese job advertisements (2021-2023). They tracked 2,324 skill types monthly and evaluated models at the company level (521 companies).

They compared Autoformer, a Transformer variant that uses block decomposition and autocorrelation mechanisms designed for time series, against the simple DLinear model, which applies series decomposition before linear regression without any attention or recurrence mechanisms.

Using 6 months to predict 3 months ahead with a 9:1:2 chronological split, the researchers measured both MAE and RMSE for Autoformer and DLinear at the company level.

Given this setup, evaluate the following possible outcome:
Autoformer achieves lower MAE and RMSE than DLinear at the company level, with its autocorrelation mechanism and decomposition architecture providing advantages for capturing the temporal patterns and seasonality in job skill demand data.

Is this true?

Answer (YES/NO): NO